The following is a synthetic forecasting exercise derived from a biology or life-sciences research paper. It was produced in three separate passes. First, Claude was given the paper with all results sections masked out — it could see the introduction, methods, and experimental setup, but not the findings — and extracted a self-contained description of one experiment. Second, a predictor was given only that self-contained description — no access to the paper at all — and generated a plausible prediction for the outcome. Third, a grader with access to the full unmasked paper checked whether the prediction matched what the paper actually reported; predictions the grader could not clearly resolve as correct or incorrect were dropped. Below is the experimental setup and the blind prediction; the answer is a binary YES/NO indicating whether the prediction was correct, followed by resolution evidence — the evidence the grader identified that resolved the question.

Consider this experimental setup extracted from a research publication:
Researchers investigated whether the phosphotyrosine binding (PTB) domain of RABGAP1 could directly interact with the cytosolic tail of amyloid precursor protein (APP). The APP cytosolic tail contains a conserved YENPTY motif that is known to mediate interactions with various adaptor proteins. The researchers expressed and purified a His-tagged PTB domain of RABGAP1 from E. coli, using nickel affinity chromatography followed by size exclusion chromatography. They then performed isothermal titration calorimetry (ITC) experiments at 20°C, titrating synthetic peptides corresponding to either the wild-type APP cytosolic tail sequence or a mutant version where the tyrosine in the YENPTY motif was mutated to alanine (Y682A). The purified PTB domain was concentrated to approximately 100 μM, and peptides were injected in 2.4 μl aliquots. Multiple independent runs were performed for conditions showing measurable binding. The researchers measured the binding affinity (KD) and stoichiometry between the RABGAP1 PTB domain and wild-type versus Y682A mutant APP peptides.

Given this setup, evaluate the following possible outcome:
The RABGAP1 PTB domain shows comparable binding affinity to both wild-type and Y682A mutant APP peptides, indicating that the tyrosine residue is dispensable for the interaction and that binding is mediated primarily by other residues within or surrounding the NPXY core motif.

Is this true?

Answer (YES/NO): NO